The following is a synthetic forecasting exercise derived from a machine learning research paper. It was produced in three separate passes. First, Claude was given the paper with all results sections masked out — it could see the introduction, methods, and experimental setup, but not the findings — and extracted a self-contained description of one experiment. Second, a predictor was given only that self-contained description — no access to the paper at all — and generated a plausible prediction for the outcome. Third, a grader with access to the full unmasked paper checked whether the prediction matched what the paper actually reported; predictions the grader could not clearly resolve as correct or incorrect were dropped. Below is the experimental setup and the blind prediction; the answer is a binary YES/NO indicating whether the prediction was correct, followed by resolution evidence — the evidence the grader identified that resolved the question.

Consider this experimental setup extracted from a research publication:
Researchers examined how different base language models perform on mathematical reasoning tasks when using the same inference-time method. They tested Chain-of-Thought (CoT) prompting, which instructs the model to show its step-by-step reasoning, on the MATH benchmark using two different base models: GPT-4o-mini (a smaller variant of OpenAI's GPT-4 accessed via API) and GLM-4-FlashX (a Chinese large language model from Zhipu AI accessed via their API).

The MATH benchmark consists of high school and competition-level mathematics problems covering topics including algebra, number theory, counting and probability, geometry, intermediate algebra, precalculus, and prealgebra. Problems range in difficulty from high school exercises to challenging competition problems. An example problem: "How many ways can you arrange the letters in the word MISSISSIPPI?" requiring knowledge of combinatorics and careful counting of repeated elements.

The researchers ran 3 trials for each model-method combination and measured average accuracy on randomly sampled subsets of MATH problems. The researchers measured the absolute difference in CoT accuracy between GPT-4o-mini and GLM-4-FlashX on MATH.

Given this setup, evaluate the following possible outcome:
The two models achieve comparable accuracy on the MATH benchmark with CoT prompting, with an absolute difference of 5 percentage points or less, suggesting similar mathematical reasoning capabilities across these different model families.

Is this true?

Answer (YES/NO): NO